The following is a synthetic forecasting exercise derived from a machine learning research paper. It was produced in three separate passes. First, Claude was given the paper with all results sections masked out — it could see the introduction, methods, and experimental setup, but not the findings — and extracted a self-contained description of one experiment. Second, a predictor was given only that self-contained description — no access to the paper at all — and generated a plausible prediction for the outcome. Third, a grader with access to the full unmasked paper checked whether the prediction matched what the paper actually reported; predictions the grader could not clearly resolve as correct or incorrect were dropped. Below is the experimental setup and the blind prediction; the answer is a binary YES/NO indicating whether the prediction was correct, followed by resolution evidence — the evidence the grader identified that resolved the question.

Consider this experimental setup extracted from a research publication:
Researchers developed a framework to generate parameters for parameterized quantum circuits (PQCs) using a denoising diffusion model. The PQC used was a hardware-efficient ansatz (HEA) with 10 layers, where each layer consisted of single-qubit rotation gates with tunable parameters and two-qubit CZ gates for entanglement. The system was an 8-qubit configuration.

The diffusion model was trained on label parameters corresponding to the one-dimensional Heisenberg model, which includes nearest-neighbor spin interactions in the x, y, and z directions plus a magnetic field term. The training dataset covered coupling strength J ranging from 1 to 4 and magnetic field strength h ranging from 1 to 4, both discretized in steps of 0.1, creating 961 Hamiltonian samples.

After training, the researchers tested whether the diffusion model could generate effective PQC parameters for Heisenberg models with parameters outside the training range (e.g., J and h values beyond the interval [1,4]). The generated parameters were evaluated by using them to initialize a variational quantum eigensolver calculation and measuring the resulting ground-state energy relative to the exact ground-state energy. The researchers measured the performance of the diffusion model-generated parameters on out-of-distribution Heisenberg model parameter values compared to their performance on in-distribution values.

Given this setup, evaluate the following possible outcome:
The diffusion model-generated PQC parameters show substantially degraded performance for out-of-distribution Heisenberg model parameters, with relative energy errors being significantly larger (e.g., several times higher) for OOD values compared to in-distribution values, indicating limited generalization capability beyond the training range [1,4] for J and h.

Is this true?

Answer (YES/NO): NO